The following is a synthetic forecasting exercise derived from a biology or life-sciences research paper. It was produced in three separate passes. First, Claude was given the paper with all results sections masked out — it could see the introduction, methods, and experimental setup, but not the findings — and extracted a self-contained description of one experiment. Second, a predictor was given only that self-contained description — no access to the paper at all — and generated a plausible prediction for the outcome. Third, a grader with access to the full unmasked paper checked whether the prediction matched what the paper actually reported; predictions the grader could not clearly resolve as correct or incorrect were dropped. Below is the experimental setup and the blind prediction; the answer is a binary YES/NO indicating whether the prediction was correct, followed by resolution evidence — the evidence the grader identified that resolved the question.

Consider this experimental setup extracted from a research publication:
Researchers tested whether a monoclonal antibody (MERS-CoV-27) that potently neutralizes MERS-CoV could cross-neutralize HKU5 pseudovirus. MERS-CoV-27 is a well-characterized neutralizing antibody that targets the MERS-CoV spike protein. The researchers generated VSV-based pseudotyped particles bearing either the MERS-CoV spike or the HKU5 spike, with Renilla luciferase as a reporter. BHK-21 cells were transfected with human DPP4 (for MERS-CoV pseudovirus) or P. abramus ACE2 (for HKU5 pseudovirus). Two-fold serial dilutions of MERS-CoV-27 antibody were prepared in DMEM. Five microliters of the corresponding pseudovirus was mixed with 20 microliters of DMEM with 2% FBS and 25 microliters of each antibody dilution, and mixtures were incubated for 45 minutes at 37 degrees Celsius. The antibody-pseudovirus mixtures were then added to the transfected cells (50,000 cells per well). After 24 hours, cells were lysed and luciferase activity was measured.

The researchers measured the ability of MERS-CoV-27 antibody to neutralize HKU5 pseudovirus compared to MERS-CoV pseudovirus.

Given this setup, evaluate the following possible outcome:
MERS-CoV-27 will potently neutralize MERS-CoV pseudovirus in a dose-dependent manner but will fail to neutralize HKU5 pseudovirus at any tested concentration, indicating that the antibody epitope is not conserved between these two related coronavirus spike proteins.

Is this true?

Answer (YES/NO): YES